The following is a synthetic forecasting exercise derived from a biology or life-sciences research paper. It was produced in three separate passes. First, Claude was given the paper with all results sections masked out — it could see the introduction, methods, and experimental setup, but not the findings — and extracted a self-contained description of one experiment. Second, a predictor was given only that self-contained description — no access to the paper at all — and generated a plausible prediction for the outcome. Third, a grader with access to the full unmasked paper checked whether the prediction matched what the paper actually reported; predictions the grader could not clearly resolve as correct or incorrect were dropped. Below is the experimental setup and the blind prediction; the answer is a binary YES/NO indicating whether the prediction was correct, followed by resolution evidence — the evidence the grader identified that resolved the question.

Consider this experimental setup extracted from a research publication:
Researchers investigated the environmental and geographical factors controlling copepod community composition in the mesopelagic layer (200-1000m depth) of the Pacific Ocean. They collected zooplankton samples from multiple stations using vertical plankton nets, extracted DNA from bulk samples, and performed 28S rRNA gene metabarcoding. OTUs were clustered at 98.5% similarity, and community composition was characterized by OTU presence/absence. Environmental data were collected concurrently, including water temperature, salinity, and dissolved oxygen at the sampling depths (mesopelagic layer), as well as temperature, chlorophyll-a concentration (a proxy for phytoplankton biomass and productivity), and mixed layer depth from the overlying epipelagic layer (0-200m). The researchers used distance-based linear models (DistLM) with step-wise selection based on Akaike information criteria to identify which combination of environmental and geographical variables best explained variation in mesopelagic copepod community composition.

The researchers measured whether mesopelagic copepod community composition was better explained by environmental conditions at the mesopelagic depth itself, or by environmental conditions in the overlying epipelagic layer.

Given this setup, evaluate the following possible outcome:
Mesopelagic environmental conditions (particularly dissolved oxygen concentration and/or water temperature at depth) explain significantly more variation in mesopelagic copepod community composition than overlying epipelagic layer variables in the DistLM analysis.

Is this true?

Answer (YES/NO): NO